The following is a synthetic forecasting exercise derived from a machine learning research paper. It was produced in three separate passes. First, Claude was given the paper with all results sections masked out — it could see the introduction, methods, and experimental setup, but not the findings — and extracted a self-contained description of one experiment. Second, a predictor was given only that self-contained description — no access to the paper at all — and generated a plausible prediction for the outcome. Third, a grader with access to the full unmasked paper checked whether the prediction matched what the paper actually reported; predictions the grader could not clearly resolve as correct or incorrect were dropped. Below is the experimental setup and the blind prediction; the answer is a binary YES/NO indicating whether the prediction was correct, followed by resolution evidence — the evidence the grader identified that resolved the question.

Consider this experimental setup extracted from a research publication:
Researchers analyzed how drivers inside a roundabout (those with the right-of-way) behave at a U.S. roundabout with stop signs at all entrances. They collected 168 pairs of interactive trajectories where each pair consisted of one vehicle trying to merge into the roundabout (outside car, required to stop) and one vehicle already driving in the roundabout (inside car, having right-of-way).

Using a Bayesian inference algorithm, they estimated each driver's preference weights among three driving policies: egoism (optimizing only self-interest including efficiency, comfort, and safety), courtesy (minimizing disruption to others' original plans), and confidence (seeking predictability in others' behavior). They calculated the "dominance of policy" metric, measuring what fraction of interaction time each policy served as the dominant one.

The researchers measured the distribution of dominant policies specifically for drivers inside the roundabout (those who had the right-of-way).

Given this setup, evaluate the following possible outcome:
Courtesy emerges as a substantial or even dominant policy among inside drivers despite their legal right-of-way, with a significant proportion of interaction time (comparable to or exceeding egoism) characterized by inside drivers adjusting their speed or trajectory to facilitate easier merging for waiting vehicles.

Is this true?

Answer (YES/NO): YES